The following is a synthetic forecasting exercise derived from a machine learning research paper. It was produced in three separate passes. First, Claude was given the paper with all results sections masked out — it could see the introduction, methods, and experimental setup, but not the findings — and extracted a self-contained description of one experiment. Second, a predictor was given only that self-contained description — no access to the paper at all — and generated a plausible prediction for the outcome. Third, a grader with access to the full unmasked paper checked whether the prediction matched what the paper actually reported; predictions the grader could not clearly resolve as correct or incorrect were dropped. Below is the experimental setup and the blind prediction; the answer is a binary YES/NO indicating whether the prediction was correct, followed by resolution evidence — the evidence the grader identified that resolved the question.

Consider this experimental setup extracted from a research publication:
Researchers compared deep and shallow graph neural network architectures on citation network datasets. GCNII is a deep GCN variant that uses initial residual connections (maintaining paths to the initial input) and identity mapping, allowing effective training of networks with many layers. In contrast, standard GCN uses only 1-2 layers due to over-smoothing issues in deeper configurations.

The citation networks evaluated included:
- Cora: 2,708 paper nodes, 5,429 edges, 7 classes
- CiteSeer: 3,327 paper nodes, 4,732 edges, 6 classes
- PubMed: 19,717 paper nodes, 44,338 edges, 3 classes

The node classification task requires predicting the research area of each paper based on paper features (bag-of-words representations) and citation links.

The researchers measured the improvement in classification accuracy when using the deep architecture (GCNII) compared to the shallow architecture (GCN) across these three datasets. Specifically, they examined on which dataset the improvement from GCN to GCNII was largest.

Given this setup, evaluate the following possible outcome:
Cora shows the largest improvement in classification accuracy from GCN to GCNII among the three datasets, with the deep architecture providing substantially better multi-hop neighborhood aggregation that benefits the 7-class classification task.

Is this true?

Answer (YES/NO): YES